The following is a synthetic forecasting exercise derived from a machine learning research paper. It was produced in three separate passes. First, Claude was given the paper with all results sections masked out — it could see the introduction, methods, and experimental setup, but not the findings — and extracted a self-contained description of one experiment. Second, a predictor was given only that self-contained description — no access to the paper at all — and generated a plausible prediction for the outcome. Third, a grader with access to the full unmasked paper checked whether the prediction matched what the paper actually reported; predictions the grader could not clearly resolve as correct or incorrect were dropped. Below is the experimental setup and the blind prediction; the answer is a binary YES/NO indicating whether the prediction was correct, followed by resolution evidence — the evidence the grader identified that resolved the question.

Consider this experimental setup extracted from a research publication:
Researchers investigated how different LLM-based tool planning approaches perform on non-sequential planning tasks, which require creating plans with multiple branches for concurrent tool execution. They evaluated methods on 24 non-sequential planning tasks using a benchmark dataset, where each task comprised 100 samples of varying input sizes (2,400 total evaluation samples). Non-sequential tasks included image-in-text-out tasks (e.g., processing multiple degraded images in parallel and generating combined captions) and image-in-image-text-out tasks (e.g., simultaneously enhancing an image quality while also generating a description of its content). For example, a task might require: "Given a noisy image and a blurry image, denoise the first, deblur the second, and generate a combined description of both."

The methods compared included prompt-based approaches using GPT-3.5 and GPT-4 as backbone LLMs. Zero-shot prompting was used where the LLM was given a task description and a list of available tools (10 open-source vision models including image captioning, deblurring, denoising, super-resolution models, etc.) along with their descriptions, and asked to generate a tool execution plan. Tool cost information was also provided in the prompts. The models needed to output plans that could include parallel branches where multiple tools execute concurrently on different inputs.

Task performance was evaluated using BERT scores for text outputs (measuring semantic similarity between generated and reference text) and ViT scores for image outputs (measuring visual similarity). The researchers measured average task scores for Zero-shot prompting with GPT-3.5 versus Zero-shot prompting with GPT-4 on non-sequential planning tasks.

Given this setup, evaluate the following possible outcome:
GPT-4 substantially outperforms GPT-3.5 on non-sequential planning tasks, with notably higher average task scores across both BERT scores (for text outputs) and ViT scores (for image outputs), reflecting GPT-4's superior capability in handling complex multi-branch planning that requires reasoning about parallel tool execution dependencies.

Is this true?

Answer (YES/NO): YES